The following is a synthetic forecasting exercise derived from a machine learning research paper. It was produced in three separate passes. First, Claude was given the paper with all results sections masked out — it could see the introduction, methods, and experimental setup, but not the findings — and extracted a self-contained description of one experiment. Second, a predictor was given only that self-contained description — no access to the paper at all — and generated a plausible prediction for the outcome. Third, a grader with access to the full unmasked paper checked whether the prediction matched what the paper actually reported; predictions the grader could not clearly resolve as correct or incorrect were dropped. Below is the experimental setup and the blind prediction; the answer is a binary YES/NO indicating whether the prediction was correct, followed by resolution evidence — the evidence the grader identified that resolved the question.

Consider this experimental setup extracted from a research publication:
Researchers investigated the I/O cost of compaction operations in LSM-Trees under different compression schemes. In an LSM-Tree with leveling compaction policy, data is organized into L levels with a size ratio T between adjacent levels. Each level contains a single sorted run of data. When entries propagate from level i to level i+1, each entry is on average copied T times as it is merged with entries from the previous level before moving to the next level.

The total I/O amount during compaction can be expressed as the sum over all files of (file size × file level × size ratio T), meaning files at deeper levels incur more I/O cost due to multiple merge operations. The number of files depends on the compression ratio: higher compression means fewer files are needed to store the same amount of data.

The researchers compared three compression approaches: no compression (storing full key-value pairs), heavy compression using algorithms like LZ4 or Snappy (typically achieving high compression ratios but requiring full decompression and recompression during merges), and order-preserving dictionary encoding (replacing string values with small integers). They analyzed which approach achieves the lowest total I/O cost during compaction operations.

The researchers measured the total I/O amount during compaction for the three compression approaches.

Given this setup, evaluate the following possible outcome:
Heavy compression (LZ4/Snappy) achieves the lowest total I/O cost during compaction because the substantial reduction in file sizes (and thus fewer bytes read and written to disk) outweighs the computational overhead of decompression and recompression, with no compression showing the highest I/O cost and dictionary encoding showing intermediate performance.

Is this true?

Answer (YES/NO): NO